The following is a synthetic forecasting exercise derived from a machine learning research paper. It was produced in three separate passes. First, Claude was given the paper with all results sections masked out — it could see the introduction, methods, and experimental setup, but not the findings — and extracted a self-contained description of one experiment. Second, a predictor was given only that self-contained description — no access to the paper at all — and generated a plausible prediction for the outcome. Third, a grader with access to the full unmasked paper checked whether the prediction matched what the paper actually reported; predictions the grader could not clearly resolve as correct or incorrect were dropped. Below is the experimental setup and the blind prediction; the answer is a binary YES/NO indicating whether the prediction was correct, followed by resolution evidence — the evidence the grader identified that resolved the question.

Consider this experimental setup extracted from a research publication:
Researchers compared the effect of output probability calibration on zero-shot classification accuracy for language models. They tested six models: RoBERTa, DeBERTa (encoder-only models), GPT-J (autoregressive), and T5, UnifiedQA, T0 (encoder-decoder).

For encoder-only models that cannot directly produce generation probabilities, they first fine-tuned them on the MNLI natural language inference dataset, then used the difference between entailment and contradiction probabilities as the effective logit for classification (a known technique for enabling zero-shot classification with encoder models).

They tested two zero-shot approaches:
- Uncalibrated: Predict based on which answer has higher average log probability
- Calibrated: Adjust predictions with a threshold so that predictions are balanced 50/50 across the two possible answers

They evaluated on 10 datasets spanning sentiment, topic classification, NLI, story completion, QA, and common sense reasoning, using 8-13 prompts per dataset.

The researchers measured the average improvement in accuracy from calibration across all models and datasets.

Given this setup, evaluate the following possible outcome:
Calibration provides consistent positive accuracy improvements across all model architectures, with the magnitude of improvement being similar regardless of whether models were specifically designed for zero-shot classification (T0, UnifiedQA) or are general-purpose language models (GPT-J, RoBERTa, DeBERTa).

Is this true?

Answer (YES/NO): NO